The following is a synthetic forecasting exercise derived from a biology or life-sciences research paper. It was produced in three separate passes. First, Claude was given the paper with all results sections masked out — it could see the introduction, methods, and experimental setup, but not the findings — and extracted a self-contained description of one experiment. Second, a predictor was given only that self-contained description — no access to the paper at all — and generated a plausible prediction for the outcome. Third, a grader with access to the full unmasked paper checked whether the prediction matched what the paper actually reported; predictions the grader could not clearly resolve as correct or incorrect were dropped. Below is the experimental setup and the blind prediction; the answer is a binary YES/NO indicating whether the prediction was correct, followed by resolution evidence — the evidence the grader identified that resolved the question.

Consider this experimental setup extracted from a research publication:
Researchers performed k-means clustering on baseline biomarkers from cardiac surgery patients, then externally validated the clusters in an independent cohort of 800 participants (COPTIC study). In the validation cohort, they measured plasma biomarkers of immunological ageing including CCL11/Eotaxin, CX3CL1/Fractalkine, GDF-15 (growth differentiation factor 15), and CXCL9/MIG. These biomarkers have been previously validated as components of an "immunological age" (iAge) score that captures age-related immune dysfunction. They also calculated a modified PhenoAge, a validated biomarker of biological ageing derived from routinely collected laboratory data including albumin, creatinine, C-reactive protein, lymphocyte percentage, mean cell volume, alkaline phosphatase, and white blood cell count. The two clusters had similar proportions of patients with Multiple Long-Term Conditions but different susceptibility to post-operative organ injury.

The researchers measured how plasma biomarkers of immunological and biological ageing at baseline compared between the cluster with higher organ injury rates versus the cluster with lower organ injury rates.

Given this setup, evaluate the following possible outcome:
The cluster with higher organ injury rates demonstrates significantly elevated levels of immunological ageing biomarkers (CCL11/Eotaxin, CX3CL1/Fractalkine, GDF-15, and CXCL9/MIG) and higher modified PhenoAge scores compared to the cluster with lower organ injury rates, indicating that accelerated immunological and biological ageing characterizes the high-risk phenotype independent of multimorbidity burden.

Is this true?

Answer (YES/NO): YES